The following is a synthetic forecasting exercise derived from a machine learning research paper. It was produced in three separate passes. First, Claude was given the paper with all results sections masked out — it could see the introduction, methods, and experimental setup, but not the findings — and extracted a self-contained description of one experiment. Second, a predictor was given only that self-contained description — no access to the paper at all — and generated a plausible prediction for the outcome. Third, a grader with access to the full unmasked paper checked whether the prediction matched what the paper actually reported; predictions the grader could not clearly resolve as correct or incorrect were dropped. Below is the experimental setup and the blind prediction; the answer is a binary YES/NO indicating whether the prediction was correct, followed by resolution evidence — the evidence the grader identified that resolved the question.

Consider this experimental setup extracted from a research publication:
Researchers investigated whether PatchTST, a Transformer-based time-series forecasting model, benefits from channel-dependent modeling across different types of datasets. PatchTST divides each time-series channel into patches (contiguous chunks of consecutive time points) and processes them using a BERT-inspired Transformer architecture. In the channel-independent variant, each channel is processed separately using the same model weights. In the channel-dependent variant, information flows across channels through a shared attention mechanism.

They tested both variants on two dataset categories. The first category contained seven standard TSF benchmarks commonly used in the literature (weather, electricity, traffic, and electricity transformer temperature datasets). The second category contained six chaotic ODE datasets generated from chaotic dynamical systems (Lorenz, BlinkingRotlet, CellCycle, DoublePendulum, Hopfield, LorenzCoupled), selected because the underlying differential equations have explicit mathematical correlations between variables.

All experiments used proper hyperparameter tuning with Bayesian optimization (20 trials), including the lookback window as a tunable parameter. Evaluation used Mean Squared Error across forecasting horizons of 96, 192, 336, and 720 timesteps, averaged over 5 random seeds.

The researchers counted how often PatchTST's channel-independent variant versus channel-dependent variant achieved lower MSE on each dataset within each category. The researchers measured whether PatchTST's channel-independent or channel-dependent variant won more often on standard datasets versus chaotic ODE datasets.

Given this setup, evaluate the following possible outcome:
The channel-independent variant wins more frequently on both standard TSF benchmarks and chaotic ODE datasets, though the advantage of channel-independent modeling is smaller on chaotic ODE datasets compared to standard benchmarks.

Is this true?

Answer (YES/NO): YES